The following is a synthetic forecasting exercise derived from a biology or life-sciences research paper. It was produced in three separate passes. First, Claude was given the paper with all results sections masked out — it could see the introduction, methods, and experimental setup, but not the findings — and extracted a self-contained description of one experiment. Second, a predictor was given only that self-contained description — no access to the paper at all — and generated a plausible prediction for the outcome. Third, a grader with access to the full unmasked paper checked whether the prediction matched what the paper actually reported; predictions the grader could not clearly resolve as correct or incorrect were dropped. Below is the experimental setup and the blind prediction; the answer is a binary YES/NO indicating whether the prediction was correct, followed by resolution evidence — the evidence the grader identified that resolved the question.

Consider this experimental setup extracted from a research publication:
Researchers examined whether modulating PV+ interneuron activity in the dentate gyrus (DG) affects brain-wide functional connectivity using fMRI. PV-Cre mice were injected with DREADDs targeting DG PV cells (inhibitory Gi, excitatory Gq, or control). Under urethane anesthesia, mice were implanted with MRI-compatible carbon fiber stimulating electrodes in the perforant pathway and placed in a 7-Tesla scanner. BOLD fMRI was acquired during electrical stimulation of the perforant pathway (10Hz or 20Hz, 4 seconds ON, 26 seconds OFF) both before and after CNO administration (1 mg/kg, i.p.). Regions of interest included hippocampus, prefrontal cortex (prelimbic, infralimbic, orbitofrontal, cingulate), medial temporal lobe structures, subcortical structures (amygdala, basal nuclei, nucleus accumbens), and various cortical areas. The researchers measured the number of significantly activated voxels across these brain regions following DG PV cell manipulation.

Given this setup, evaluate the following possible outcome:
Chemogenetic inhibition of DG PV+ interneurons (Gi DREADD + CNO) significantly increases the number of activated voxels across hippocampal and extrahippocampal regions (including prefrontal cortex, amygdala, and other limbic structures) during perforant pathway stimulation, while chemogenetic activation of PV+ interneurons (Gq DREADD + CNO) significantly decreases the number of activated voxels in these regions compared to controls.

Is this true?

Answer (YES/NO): NO